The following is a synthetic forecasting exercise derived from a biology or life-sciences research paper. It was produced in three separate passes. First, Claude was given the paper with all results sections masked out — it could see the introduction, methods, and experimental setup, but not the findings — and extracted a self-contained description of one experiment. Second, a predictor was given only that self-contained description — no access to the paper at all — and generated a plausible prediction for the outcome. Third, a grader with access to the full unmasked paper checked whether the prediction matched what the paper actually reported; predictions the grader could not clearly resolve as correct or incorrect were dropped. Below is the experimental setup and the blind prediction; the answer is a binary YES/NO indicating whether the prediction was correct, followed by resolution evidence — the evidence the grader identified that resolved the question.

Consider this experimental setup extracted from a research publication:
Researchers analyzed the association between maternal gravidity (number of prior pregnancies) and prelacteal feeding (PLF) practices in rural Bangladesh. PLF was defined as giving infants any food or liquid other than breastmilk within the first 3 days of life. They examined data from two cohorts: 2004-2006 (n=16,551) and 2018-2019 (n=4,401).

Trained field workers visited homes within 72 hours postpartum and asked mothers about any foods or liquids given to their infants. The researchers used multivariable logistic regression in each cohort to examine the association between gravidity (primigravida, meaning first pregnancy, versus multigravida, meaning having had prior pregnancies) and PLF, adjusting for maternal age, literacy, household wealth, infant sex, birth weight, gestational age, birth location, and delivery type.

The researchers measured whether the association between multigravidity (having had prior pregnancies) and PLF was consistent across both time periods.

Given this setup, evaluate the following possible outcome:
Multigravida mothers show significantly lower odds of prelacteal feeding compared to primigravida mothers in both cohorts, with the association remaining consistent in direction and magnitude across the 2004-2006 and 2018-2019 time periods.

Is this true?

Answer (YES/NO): YES